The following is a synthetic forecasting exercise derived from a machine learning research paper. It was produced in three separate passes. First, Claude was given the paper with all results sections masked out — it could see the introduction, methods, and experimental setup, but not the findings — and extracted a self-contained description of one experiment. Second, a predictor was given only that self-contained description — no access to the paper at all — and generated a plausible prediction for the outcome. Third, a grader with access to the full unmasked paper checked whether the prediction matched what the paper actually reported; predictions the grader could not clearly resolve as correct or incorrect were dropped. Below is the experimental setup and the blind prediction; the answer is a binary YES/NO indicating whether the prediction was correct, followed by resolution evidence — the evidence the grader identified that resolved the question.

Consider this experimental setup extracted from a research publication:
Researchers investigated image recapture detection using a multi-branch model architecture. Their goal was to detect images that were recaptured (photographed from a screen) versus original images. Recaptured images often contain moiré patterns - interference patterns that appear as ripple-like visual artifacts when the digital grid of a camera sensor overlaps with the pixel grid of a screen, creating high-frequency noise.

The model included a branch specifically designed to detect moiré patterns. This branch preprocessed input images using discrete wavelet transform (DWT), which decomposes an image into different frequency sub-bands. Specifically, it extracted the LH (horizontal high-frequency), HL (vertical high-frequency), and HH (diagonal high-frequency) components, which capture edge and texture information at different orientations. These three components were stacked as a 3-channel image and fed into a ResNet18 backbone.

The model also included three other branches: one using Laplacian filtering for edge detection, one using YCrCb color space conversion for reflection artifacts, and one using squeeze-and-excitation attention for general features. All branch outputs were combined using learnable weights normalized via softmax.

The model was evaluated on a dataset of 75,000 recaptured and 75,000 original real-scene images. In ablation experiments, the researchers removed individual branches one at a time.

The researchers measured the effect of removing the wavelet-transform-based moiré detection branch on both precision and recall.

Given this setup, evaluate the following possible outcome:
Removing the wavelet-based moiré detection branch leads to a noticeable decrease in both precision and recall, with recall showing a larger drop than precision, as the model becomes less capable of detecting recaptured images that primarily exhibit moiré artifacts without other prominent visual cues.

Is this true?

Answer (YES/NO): NO